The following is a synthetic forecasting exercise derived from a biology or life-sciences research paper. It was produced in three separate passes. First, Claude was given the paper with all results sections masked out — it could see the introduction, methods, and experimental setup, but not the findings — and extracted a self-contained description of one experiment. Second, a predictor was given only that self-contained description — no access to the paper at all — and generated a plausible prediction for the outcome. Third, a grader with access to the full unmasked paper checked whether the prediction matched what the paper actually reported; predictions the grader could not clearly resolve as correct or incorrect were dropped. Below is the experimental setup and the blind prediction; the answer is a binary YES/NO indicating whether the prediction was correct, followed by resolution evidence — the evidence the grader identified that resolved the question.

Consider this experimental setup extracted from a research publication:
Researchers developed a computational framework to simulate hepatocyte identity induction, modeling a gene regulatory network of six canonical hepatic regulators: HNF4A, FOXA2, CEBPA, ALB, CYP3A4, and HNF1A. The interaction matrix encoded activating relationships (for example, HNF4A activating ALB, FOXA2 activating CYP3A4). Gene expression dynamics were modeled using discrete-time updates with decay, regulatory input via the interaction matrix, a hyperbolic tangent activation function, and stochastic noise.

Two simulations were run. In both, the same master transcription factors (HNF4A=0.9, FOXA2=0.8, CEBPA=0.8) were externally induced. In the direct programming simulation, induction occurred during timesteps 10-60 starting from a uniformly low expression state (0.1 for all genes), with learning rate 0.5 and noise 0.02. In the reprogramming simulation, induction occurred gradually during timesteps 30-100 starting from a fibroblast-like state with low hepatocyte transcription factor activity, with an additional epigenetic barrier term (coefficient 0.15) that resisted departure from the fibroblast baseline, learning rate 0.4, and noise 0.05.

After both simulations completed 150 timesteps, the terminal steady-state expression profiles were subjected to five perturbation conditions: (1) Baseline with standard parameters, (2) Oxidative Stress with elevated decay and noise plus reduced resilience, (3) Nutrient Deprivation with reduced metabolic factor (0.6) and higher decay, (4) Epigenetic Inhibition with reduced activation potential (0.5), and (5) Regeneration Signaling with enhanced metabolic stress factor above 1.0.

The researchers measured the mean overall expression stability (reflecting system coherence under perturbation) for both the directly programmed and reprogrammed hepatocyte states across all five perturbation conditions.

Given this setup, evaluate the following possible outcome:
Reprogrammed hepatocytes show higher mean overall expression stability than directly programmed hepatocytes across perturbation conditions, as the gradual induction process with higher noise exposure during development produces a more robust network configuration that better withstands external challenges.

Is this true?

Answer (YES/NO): NO